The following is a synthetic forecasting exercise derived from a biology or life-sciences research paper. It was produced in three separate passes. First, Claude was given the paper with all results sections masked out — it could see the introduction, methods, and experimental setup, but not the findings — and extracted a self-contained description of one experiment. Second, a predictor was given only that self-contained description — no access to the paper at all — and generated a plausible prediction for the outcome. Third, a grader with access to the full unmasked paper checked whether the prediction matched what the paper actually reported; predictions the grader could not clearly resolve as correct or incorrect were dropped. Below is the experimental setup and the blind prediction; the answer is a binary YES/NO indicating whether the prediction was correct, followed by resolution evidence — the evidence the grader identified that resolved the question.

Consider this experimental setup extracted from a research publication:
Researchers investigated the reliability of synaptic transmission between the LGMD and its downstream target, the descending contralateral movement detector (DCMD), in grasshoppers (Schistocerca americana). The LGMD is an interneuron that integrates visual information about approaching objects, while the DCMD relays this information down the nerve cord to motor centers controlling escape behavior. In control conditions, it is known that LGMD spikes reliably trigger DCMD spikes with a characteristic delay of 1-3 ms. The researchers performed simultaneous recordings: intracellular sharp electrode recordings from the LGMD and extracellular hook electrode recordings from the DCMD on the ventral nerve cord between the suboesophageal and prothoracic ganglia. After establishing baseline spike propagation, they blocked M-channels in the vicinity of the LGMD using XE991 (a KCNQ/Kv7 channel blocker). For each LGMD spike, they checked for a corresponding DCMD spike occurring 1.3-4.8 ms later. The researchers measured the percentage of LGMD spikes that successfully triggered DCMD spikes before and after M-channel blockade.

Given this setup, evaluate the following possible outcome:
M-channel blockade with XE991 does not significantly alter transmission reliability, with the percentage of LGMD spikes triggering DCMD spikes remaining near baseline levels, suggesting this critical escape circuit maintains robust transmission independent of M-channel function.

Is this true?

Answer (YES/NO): NO